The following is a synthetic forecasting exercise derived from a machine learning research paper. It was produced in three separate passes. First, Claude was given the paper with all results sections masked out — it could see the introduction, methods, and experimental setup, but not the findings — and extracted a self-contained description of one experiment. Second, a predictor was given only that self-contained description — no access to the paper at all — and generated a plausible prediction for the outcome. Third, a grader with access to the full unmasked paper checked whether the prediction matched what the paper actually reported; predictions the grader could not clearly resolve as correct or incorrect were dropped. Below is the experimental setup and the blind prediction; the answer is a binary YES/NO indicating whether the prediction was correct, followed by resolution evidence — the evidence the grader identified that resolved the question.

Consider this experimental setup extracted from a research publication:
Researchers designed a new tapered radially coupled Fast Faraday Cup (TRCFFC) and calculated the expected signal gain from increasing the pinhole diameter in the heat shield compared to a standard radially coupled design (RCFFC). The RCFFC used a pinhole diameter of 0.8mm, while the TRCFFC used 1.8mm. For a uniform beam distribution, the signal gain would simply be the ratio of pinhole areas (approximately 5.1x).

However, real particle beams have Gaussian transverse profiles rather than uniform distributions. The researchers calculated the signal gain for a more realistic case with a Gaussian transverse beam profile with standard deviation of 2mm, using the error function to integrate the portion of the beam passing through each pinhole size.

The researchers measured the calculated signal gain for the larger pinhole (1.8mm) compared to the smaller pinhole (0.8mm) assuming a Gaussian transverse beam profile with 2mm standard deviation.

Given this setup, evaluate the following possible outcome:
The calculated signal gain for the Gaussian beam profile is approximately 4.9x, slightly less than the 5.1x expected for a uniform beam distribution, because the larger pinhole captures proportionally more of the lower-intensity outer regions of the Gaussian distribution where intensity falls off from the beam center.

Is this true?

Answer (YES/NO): NO